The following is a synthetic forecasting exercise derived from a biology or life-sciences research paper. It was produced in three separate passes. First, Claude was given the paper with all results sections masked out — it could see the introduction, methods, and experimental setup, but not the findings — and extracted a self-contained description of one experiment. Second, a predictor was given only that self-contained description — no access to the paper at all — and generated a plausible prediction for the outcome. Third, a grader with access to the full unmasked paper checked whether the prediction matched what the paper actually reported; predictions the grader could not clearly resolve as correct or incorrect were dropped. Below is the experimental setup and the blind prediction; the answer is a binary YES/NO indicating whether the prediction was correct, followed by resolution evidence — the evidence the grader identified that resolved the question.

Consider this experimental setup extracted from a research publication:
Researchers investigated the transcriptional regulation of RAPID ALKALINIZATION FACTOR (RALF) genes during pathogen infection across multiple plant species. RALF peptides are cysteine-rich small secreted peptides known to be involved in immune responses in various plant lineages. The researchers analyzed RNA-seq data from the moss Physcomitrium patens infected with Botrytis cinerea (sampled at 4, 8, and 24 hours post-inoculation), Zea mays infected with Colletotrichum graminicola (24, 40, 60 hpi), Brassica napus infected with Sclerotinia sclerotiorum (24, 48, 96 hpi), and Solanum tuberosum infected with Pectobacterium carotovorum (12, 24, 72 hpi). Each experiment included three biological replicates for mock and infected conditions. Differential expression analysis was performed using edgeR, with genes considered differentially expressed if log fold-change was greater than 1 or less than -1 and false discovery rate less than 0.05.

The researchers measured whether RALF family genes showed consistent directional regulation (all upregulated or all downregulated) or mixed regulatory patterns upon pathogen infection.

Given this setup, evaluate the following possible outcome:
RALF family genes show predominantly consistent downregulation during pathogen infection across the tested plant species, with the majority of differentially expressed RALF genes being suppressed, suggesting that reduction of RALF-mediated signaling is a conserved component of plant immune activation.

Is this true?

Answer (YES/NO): NO